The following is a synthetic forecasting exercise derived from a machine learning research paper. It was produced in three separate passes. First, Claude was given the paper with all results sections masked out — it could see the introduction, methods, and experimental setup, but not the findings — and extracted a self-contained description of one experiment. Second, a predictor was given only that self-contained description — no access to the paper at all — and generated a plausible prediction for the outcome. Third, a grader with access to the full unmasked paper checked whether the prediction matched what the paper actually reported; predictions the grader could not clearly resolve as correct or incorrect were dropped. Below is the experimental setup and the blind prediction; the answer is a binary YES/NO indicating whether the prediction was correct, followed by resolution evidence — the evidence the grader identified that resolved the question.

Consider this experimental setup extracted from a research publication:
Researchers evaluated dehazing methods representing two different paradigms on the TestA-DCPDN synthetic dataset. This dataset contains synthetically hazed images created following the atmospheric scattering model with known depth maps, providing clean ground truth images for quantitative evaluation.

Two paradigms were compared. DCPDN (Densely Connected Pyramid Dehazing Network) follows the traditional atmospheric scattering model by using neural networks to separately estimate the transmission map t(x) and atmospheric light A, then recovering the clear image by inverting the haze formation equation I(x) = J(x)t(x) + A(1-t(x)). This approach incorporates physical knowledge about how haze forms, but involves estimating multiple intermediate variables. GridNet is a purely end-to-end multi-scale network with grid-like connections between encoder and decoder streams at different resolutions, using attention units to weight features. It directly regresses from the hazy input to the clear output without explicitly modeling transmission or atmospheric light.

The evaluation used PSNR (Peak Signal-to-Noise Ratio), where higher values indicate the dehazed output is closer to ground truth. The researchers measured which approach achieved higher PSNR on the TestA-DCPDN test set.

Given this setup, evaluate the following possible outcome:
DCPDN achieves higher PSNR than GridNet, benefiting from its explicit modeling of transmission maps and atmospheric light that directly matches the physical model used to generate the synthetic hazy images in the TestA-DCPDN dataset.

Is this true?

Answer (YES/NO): NO